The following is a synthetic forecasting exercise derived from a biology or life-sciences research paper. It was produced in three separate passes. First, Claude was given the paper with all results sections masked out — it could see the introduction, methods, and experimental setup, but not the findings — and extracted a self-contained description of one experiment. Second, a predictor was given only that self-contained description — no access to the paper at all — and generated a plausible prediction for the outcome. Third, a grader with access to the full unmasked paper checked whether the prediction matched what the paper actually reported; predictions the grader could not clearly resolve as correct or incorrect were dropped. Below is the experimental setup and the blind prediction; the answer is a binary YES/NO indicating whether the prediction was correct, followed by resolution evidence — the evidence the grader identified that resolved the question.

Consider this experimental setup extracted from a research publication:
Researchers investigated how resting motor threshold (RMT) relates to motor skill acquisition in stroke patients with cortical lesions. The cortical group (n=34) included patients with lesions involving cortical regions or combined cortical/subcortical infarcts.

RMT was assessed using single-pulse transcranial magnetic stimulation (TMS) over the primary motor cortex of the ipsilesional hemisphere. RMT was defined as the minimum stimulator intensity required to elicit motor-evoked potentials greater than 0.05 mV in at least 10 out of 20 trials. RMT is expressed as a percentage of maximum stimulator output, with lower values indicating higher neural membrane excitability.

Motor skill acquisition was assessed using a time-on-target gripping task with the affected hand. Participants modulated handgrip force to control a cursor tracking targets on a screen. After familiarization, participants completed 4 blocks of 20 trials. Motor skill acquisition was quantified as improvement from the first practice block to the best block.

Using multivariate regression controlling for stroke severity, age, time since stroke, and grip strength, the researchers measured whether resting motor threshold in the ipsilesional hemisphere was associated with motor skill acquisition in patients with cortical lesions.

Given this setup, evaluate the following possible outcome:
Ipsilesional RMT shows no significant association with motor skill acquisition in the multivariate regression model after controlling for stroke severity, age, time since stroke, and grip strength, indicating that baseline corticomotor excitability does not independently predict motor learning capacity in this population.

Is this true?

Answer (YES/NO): NO